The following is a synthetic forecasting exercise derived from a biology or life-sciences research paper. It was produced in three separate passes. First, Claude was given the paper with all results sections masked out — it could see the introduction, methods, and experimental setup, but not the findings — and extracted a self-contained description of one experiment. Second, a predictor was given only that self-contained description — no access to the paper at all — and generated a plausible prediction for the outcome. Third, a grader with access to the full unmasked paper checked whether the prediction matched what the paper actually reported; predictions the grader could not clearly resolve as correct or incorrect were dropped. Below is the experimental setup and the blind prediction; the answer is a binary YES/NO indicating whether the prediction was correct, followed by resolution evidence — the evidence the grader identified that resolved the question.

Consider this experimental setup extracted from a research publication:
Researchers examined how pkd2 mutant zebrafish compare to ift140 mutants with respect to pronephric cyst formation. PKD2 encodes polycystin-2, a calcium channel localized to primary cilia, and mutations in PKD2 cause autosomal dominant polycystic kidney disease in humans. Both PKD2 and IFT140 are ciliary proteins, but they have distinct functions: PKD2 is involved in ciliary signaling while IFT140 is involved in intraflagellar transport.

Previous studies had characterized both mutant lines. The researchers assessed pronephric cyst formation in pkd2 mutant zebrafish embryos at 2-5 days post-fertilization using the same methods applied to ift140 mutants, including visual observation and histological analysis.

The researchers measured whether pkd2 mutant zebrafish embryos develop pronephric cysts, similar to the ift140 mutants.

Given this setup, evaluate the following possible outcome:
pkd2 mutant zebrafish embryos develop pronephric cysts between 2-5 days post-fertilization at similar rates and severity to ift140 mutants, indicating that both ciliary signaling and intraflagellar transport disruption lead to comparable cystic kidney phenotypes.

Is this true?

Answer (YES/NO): NO